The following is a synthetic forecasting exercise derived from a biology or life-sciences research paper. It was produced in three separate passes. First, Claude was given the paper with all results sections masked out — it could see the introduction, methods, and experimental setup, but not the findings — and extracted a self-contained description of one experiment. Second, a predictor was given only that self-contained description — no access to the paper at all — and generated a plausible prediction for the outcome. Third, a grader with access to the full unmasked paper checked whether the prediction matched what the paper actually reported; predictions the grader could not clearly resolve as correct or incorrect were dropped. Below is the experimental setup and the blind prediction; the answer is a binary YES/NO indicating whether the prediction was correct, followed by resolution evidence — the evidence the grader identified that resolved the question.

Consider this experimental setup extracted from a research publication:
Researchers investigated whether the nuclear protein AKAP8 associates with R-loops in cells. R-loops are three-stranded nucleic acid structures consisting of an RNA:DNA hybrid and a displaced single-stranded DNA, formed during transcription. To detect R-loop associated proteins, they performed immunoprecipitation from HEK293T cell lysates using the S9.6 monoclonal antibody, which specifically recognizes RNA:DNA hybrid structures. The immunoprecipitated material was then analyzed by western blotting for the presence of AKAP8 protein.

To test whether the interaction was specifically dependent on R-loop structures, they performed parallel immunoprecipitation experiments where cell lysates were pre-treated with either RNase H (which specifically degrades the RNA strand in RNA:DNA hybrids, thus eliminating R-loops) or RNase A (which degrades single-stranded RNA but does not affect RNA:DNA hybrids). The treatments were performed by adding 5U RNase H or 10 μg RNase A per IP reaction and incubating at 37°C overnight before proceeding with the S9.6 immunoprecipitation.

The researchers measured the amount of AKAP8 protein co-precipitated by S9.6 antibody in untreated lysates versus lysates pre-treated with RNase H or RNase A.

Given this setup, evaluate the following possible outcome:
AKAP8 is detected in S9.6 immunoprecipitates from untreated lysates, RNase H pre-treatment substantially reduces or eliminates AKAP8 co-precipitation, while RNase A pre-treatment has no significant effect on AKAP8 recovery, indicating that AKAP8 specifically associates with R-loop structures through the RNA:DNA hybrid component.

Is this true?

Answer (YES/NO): NO